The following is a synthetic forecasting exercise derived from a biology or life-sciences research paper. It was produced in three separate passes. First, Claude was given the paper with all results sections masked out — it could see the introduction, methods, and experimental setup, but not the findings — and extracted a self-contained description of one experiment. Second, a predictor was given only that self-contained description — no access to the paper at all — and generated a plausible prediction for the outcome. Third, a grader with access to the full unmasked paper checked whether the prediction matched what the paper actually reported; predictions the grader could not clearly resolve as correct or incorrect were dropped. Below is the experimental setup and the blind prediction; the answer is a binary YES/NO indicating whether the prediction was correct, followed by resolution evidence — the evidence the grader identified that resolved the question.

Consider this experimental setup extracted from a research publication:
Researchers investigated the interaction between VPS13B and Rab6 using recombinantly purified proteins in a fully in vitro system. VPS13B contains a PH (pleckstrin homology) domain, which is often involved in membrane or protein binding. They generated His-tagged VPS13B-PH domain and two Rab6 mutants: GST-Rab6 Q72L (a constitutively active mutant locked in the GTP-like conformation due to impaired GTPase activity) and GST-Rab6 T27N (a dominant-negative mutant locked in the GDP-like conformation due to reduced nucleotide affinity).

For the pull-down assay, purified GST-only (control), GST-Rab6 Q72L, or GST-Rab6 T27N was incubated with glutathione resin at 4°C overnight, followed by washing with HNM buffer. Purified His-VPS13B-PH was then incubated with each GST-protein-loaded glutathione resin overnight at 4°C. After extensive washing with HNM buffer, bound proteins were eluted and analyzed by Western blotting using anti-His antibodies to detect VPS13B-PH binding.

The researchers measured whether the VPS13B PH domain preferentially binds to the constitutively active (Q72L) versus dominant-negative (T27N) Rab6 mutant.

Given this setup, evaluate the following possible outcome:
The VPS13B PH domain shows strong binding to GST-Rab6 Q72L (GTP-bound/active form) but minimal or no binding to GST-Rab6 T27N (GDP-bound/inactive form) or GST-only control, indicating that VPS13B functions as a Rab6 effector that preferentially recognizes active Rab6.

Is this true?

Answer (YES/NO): NO